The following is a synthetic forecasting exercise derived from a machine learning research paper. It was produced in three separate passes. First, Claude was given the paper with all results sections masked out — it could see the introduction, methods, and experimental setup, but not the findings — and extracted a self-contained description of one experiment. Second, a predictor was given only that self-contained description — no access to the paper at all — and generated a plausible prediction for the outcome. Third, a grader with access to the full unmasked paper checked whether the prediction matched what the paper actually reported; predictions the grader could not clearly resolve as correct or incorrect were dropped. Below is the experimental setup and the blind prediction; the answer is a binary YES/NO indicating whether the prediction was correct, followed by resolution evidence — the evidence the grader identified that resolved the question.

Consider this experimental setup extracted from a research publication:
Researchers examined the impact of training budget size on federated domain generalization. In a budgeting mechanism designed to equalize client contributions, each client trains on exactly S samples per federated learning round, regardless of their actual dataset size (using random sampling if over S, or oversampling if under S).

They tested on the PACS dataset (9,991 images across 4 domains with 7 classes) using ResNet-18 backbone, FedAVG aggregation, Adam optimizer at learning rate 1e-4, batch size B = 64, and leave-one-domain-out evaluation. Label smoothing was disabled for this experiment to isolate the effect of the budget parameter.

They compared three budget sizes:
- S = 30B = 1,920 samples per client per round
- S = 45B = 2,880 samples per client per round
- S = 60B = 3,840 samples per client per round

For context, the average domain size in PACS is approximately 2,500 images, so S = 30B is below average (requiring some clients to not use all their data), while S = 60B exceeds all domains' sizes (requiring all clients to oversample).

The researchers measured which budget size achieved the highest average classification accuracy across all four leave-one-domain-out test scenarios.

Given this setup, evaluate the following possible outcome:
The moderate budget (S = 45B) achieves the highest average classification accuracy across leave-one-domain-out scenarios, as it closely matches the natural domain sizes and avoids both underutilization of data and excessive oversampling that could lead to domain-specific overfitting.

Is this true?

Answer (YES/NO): NO